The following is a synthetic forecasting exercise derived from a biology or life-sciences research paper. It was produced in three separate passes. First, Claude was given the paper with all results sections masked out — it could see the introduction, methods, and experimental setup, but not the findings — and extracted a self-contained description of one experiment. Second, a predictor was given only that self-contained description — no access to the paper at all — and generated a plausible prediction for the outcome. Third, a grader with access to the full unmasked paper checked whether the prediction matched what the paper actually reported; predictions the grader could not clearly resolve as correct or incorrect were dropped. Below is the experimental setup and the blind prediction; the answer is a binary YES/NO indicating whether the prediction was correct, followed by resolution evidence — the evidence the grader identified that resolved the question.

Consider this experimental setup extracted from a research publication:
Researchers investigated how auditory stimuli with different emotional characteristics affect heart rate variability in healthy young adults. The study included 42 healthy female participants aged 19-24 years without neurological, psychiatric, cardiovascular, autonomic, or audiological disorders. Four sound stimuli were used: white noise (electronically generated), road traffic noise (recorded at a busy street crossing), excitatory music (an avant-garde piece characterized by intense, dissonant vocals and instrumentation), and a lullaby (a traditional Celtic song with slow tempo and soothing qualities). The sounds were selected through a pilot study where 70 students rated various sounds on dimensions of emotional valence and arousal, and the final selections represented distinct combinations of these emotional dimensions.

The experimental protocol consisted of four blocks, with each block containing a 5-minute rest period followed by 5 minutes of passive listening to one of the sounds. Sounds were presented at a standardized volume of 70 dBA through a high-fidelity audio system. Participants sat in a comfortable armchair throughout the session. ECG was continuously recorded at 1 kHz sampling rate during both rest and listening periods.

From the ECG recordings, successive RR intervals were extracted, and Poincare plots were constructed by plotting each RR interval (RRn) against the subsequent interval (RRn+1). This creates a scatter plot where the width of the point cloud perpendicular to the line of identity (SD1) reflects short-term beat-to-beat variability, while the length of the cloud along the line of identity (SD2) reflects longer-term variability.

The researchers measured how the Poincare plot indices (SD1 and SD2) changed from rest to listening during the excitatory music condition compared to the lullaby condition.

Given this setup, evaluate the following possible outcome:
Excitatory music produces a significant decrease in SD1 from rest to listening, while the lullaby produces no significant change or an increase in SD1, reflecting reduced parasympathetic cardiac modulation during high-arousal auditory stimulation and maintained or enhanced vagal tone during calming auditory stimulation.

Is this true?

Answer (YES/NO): YES